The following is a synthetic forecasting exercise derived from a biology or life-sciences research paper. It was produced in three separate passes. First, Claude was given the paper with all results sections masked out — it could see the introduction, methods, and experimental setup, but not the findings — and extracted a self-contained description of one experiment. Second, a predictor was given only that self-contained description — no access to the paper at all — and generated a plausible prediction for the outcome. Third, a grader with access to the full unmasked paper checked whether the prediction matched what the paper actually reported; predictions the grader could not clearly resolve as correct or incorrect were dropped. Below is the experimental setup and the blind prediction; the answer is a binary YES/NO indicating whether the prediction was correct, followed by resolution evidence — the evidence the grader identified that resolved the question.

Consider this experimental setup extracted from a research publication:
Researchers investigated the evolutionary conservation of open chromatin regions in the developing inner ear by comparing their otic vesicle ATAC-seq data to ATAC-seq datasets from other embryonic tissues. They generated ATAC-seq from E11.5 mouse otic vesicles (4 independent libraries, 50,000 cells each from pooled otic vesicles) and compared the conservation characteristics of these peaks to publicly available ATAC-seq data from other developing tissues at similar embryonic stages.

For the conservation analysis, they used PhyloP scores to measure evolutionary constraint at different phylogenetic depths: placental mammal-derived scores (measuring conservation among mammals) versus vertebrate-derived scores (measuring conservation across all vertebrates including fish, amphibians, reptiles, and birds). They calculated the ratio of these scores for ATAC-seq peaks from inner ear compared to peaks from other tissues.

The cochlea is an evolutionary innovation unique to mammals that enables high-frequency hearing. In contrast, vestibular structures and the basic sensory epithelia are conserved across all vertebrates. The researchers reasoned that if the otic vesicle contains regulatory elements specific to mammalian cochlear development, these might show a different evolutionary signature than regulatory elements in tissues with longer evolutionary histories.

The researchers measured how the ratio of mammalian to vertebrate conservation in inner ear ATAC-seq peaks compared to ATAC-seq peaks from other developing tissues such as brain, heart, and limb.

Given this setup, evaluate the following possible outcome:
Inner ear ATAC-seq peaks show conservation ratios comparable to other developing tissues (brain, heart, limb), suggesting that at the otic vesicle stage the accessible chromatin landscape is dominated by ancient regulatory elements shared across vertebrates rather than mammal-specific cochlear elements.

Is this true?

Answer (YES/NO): NO